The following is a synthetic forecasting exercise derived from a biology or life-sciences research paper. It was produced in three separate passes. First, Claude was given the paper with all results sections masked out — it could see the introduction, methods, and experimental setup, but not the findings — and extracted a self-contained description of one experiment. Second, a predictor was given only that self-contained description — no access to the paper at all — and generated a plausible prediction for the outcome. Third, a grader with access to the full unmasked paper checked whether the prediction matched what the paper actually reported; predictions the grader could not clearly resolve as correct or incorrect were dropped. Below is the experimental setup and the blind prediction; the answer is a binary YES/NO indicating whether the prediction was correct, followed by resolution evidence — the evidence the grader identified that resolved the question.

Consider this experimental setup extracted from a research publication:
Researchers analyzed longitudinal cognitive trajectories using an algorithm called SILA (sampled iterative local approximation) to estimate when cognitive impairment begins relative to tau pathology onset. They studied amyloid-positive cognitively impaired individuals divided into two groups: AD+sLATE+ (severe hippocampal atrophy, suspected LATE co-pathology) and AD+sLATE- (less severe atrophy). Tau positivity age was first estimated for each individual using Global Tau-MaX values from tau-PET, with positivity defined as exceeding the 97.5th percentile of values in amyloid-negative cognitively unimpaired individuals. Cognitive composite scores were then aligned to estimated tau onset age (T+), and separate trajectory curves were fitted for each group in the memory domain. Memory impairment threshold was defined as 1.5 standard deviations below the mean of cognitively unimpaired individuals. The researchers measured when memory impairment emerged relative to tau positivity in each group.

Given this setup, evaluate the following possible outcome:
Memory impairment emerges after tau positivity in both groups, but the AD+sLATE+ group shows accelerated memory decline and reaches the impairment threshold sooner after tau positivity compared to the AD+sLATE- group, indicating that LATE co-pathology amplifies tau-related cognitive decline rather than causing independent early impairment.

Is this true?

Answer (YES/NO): NO